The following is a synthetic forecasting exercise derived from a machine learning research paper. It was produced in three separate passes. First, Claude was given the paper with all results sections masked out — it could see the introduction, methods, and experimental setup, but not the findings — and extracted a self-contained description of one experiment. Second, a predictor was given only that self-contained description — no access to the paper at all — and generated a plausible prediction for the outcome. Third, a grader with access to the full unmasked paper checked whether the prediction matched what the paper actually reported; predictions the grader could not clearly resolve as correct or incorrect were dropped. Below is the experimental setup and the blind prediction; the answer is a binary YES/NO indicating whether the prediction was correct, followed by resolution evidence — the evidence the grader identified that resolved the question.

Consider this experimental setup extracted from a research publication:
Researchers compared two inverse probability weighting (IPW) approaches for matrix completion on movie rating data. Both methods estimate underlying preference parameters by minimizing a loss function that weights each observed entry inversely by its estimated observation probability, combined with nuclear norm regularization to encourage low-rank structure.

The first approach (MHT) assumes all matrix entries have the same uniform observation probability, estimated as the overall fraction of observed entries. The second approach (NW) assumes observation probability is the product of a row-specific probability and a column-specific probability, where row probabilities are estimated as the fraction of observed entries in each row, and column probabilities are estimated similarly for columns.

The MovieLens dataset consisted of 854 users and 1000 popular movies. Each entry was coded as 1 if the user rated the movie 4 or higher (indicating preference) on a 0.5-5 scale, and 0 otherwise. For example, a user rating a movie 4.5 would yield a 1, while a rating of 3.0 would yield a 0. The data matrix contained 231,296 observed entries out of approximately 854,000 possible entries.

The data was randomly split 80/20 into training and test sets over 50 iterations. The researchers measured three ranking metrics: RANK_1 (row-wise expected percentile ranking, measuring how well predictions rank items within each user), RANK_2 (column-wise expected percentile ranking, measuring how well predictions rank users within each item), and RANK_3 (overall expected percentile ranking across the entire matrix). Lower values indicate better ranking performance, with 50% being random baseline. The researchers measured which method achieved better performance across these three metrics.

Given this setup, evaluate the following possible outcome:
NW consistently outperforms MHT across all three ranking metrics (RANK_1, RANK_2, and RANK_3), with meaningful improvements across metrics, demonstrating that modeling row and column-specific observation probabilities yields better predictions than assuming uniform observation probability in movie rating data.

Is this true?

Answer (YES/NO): NO